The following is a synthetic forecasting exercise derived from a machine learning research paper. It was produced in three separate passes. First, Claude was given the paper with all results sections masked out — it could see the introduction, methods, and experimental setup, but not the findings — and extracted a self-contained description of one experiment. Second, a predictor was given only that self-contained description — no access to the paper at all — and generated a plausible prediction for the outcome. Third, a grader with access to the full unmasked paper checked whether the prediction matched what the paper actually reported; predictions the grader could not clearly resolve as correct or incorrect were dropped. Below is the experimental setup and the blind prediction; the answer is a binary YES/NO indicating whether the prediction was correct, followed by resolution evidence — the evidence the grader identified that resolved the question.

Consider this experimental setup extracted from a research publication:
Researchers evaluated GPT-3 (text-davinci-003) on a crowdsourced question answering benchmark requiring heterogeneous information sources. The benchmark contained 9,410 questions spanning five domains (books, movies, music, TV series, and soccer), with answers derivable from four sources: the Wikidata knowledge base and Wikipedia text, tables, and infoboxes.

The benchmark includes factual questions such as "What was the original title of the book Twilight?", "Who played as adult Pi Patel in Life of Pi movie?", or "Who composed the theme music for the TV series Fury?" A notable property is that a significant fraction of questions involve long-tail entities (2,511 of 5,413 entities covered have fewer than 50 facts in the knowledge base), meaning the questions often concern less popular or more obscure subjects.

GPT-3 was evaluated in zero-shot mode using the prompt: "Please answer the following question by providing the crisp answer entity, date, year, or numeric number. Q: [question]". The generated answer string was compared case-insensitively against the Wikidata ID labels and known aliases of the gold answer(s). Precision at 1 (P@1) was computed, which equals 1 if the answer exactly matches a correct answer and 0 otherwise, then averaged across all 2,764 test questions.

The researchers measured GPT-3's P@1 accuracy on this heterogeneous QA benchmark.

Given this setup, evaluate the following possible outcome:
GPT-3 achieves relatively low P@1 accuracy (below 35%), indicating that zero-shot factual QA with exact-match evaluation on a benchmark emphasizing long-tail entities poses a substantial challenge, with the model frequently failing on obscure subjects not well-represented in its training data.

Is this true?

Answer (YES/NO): NO